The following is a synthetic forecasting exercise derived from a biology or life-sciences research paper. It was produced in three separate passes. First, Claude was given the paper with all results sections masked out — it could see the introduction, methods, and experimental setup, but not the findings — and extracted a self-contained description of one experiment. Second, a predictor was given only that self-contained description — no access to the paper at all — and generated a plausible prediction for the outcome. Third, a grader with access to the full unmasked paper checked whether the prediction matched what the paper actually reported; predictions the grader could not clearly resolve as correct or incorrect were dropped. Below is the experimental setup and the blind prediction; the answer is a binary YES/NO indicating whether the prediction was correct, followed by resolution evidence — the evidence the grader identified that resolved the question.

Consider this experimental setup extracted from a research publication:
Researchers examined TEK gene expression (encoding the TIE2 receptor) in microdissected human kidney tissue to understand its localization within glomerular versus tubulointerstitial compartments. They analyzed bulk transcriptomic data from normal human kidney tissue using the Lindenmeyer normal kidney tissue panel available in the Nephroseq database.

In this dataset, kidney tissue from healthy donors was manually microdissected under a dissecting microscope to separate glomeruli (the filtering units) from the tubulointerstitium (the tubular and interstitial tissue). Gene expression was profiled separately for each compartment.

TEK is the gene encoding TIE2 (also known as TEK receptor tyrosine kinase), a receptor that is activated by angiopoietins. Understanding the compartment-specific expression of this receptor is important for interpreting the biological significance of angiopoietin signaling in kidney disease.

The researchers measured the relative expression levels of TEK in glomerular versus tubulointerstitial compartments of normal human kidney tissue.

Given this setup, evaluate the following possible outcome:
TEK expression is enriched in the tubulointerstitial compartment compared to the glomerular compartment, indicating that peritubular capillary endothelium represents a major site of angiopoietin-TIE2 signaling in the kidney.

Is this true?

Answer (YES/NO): NO